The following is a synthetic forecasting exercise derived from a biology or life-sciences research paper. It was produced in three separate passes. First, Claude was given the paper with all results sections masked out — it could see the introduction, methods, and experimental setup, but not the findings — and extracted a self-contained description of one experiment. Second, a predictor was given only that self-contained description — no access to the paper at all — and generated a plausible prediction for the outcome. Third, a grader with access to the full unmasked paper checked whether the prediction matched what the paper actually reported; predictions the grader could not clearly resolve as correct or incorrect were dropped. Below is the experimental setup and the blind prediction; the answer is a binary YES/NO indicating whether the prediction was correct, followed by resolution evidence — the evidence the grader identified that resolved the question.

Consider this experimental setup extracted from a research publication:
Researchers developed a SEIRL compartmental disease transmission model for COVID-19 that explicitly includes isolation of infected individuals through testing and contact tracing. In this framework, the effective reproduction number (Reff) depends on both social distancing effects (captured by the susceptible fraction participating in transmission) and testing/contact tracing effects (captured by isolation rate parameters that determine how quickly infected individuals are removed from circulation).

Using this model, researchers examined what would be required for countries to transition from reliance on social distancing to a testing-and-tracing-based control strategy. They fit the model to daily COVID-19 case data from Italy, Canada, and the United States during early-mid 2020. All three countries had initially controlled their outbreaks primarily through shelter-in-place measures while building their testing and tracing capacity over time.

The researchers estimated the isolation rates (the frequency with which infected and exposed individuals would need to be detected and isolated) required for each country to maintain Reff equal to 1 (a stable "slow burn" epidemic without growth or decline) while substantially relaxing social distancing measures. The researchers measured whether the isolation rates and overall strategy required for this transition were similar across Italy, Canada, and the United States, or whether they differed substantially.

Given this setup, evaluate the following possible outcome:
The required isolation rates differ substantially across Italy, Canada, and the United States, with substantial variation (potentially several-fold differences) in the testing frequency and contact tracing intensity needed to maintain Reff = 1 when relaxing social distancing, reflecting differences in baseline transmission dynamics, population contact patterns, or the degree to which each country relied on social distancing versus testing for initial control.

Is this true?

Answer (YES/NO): NO